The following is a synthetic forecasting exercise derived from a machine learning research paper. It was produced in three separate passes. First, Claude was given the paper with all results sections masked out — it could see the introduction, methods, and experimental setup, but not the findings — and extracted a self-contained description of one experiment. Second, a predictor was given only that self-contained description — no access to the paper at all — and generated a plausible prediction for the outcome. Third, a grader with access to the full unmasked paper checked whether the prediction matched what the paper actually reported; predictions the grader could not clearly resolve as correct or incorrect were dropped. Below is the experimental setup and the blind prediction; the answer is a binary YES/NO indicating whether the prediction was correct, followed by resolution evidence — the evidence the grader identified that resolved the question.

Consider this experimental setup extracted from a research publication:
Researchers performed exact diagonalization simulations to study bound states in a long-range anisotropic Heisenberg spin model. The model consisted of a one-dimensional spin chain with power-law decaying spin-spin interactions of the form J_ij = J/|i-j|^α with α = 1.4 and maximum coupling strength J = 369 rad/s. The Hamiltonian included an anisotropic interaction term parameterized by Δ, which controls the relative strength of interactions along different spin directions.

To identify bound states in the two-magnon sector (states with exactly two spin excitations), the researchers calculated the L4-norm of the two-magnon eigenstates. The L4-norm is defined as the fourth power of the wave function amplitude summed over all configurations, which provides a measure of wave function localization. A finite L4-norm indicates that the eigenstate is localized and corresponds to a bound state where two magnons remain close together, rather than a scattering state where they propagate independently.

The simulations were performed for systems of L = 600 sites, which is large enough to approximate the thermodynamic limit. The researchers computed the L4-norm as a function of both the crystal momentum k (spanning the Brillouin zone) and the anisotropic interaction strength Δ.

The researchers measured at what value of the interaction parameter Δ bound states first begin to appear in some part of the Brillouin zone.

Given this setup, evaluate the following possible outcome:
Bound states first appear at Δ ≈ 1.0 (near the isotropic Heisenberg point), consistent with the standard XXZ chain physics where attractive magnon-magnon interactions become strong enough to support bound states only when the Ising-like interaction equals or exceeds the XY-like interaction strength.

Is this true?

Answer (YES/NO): NO